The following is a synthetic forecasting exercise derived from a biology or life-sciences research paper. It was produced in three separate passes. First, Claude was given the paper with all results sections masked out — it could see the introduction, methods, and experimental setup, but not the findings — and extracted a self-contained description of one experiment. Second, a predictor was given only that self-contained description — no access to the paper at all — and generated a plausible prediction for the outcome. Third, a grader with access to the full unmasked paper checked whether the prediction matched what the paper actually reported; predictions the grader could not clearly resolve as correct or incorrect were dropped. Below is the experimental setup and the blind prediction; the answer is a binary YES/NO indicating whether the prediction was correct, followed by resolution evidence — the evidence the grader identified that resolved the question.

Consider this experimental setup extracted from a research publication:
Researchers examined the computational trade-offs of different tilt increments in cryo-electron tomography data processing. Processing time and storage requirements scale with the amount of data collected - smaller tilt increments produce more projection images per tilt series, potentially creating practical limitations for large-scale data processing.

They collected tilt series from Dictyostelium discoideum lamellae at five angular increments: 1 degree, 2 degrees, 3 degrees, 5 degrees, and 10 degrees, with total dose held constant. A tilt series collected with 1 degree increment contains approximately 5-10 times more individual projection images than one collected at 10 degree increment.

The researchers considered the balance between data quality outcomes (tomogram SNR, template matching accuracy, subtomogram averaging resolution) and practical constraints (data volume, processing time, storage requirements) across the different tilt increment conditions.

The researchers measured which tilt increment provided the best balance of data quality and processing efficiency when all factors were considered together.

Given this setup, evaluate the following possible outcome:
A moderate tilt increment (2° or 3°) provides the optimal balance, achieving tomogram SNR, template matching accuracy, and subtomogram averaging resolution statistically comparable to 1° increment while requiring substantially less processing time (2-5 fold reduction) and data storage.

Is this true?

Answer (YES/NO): NO